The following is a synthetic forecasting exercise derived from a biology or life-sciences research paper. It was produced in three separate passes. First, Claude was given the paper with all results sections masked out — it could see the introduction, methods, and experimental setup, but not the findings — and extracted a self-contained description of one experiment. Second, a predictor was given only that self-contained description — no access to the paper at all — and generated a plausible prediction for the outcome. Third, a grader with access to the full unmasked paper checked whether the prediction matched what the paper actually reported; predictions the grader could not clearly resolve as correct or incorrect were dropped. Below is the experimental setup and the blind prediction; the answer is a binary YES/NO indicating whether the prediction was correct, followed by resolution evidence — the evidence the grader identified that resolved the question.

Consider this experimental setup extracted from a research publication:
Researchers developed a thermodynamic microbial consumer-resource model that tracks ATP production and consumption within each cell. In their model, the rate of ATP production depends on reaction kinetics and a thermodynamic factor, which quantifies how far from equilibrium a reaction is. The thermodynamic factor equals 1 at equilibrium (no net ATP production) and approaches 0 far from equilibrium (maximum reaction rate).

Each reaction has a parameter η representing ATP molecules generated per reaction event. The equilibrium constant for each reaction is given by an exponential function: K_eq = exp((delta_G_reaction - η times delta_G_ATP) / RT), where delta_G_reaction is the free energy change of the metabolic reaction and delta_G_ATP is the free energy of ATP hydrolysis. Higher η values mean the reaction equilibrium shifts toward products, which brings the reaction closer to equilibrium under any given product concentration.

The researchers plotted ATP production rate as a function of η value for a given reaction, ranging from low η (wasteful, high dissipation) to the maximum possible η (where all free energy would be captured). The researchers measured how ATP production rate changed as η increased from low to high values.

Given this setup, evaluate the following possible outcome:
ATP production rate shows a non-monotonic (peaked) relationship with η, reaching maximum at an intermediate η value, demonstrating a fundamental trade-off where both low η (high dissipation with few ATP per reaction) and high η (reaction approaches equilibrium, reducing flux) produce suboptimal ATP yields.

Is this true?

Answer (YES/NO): YES